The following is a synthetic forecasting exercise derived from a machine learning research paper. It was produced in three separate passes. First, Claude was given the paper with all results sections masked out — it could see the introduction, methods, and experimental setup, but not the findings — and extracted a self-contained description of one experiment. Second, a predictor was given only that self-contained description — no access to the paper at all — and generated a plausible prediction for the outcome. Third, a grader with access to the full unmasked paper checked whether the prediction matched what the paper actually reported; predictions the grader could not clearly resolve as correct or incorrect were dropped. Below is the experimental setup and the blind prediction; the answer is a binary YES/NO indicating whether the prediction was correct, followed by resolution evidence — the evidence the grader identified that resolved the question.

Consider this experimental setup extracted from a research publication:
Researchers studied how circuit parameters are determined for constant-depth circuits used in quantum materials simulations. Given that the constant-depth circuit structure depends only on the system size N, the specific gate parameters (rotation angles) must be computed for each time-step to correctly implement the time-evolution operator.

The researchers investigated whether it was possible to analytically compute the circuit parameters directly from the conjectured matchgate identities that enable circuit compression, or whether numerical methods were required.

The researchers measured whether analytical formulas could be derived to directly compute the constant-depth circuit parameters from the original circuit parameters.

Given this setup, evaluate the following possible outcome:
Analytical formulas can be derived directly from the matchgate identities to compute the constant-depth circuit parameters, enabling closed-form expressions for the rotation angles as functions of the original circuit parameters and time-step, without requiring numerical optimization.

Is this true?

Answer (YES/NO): NO